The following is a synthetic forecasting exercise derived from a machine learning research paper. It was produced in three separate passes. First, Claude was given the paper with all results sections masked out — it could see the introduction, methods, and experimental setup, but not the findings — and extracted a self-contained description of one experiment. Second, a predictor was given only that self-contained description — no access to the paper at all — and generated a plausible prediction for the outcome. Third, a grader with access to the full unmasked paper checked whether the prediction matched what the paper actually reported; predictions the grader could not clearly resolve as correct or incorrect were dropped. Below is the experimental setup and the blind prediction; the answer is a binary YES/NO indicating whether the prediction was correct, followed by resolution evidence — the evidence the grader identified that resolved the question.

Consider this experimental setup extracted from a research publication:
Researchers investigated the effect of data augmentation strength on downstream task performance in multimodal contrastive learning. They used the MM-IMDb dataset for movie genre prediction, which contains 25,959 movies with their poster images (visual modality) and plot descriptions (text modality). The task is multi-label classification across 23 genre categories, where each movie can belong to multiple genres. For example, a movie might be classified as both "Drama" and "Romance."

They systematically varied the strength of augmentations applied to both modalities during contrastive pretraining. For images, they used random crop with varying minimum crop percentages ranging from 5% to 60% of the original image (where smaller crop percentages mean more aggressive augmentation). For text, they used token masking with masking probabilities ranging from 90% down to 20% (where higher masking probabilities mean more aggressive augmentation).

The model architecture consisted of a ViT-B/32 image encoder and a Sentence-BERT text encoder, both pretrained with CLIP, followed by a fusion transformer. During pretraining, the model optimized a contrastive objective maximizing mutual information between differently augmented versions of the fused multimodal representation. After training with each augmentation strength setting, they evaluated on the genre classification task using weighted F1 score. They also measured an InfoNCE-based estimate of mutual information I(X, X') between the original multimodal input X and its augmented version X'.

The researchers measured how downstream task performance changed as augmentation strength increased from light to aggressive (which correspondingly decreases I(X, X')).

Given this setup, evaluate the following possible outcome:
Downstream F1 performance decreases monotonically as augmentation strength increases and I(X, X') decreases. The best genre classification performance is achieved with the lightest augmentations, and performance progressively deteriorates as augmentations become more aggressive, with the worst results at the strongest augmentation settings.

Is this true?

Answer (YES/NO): NO